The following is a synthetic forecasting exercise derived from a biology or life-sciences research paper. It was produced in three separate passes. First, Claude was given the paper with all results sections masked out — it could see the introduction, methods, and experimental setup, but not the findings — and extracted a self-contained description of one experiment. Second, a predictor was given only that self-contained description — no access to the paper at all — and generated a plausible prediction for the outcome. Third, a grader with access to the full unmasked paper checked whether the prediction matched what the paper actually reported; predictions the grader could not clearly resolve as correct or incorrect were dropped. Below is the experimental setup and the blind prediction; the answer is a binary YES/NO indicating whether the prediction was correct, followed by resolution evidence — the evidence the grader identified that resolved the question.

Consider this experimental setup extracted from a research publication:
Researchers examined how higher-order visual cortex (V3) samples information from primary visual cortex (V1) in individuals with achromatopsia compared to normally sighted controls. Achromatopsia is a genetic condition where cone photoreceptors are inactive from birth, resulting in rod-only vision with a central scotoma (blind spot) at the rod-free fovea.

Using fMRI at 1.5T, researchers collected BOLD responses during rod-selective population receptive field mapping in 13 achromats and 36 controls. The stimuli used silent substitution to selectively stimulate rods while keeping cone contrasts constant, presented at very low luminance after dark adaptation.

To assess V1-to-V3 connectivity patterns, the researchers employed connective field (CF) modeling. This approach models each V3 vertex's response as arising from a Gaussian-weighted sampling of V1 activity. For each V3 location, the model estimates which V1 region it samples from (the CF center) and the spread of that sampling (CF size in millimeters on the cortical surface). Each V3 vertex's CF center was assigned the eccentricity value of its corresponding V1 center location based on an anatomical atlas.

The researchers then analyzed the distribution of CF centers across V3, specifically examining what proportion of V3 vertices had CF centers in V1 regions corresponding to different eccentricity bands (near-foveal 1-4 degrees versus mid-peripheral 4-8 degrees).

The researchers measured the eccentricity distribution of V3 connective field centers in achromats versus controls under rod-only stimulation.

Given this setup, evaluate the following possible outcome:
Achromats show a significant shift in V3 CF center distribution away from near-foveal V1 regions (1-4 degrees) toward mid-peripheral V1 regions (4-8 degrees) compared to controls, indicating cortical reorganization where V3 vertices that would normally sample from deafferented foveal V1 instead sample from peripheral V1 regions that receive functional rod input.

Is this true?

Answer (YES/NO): NO